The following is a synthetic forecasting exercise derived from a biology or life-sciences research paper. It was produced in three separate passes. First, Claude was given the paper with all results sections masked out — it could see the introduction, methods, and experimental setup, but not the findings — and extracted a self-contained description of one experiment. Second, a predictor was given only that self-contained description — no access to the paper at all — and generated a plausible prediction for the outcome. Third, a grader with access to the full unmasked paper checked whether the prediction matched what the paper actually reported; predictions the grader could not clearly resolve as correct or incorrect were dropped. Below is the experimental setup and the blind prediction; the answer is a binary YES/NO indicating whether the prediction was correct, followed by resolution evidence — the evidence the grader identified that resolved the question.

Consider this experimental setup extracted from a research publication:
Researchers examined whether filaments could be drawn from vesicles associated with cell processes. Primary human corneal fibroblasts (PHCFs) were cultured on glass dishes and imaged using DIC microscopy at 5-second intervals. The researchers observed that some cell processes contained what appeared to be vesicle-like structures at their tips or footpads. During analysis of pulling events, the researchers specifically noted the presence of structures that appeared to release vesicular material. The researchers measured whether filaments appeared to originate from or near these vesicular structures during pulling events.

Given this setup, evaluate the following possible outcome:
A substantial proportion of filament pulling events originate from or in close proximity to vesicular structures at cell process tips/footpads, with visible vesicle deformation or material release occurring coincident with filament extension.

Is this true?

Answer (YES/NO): YES